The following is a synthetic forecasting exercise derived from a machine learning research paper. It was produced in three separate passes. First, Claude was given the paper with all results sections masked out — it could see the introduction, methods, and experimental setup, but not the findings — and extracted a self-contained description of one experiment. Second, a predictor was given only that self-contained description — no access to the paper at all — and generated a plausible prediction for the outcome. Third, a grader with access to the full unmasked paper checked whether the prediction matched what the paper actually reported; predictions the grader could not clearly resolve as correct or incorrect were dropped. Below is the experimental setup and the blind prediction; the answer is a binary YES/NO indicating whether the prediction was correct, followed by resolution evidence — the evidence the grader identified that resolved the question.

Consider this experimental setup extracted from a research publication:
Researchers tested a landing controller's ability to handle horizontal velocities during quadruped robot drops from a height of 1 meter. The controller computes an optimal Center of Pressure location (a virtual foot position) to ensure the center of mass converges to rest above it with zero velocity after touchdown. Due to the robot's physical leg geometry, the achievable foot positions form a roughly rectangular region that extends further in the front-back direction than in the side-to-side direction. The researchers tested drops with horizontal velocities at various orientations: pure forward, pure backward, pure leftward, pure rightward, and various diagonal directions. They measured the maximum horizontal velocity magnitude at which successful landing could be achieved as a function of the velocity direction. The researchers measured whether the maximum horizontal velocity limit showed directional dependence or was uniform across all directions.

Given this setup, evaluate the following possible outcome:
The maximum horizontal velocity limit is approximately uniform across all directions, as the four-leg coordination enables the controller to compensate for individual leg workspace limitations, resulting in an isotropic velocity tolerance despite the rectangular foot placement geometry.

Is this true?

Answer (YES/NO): NO